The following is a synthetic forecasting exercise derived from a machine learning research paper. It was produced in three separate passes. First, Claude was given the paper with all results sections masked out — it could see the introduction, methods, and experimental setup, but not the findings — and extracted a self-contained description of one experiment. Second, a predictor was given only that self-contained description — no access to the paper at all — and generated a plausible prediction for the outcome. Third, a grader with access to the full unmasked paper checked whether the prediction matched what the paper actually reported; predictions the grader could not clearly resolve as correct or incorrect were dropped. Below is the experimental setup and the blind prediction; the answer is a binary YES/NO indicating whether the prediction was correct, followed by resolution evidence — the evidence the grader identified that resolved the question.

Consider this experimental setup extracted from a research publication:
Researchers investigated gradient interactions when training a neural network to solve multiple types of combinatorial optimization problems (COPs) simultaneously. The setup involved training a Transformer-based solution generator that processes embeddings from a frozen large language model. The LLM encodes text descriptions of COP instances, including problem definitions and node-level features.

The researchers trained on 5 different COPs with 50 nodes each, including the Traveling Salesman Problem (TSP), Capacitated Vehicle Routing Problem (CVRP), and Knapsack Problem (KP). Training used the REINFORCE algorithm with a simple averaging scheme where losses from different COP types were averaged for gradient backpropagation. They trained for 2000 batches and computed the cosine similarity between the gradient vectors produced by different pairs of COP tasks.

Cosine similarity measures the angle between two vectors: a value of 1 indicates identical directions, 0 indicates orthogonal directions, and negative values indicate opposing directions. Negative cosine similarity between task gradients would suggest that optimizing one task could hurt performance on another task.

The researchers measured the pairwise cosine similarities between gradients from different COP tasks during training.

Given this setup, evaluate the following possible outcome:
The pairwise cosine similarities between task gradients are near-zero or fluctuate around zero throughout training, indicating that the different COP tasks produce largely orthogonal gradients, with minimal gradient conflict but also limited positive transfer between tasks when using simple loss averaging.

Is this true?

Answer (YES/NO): NO